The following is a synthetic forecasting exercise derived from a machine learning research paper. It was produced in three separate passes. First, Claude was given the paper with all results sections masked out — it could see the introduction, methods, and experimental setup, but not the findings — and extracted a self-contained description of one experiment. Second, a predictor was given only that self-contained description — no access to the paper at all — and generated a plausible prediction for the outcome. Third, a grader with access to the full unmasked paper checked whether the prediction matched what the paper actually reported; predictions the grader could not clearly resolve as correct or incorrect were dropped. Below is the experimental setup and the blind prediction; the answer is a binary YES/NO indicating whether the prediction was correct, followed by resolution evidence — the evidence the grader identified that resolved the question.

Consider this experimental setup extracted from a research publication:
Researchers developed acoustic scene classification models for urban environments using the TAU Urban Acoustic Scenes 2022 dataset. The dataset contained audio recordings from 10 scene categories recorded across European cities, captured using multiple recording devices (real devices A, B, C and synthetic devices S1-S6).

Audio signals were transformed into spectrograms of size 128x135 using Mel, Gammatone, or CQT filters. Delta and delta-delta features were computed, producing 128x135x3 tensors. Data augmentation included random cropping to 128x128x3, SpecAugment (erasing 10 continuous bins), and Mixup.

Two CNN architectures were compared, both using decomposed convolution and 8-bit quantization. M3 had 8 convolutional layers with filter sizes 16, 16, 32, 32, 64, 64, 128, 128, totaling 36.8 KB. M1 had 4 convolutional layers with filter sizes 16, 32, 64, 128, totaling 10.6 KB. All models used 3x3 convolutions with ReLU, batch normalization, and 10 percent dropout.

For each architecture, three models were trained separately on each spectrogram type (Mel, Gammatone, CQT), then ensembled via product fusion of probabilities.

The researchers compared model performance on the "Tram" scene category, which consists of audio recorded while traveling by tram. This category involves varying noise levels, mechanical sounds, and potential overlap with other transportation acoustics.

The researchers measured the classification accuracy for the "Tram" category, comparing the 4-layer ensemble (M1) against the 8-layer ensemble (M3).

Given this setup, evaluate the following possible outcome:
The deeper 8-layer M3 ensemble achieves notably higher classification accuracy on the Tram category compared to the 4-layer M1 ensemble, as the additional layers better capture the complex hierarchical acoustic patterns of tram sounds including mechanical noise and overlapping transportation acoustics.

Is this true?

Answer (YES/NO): YES